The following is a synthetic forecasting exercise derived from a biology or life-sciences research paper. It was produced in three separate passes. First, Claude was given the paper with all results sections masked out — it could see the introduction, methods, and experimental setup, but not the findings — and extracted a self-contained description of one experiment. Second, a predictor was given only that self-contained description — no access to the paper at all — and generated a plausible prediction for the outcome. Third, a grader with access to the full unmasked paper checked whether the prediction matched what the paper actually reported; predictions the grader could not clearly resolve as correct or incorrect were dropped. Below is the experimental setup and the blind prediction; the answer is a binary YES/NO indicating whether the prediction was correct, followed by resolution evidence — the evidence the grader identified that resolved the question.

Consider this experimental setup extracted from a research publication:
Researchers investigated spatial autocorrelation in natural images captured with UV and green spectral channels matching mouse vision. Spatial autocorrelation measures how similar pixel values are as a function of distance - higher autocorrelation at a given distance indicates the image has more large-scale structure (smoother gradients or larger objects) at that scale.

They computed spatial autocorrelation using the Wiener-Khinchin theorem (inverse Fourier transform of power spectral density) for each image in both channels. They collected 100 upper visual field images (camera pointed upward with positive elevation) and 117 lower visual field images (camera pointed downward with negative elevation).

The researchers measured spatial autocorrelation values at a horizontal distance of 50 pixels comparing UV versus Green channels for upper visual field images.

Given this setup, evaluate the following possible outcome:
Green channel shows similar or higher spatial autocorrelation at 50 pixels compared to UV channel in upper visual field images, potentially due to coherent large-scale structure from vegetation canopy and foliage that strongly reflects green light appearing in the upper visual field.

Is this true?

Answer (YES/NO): NO